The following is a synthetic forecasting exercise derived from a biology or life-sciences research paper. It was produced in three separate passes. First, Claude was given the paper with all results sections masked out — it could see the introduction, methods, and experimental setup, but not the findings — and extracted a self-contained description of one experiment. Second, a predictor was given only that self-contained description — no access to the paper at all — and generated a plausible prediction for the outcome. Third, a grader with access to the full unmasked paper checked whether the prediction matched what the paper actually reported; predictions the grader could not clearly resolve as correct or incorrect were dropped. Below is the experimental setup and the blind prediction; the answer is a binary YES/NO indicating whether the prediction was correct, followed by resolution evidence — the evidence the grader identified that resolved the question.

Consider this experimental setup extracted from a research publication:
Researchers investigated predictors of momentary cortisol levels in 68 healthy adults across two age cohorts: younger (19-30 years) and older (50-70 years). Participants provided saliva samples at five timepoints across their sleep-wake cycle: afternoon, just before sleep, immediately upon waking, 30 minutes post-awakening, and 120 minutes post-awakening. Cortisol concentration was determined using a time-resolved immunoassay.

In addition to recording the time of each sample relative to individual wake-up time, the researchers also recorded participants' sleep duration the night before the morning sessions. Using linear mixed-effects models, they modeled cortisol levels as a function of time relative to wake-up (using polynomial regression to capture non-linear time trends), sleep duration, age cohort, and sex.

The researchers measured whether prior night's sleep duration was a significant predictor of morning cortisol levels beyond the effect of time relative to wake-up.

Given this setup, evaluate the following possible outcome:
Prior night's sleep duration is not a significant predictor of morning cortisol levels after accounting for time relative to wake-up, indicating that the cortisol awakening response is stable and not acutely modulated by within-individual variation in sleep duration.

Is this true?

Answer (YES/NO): NO